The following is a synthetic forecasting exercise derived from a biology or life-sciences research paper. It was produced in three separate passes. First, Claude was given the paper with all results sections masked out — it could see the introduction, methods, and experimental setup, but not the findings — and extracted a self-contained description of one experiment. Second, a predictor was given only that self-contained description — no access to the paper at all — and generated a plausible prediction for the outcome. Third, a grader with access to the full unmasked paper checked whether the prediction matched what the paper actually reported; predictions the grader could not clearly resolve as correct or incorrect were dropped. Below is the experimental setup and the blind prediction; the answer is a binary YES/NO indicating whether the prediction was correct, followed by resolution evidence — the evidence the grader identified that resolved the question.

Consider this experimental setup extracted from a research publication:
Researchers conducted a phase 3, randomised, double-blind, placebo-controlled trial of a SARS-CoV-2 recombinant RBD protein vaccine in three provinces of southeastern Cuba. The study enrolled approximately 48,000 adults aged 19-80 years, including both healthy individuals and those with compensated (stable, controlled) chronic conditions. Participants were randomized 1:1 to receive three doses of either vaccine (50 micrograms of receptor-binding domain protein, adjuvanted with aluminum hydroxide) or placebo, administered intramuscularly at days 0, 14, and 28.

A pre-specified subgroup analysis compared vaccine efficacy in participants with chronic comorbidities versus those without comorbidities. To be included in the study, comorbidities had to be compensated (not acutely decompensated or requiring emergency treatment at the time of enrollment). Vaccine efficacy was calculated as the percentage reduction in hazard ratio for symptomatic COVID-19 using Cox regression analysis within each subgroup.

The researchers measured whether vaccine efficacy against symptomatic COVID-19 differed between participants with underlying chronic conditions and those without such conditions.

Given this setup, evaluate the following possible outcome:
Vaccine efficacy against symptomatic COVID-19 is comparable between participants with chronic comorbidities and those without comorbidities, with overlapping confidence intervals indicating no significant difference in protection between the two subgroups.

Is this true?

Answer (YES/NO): YES